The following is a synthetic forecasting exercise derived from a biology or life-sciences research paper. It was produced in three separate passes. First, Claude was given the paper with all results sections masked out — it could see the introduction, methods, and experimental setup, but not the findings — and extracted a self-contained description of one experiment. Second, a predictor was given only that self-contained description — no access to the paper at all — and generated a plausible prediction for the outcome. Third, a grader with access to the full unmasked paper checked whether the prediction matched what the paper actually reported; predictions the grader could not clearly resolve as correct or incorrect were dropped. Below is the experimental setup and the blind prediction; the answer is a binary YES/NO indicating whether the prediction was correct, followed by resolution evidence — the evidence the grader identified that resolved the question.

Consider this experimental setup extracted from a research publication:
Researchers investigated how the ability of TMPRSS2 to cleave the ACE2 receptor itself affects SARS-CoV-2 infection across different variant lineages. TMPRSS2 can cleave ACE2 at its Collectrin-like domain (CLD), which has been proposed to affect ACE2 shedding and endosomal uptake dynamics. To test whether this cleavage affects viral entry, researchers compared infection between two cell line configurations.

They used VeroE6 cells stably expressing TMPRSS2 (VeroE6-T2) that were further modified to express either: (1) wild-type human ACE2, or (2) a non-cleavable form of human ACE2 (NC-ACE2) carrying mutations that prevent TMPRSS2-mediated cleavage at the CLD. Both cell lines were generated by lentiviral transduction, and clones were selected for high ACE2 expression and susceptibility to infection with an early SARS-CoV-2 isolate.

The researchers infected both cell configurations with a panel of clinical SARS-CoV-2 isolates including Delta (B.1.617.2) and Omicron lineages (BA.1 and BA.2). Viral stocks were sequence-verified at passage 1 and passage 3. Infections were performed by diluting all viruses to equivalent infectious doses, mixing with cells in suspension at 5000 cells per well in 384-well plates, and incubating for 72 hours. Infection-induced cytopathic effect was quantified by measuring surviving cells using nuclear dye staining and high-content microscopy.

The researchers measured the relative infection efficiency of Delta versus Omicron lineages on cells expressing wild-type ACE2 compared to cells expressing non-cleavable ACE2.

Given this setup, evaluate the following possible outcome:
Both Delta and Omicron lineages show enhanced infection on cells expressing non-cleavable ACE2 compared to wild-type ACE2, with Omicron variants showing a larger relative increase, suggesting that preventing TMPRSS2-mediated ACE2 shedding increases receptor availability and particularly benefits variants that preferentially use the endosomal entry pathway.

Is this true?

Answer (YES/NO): NO